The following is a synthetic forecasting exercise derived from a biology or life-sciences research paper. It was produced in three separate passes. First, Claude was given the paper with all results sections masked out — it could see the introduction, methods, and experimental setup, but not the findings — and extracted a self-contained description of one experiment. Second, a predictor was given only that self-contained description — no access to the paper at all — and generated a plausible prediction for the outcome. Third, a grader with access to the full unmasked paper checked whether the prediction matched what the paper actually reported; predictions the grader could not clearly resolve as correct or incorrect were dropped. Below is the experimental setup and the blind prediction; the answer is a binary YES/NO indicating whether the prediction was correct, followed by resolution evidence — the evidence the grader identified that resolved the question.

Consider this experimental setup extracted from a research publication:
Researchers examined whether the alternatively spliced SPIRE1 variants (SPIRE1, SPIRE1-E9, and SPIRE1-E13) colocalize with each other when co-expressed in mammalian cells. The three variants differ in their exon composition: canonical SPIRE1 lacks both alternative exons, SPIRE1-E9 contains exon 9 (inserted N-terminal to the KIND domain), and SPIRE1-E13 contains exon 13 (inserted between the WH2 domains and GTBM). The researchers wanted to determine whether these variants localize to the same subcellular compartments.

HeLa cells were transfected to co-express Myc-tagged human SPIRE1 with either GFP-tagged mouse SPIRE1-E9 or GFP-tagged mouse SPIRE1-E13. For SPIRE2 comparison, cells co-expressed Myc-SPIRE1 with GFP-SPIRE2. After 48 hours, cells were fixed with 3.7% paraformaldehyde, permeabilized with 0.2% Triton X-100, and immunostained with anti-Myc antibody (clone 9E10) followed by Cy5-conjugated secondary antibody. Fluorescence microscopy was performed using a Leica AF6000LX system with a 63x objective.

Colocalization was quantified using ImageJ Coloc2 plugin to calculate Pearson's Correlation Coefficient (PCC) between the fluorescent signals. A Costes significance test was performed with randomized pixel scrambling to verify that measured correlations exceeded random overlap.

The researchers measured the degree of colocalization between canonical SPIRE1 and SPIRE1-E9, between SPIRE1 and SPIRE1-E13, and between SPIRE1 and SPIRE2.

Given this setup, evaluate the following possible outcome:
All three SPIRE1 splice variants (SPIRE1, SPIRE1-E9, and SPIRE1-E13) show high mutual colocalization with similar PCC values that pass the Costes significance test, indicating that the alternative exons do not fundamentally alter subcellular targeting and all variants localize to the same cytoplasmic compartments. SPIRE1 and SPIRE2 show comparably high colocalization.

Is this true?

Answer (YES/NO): NO